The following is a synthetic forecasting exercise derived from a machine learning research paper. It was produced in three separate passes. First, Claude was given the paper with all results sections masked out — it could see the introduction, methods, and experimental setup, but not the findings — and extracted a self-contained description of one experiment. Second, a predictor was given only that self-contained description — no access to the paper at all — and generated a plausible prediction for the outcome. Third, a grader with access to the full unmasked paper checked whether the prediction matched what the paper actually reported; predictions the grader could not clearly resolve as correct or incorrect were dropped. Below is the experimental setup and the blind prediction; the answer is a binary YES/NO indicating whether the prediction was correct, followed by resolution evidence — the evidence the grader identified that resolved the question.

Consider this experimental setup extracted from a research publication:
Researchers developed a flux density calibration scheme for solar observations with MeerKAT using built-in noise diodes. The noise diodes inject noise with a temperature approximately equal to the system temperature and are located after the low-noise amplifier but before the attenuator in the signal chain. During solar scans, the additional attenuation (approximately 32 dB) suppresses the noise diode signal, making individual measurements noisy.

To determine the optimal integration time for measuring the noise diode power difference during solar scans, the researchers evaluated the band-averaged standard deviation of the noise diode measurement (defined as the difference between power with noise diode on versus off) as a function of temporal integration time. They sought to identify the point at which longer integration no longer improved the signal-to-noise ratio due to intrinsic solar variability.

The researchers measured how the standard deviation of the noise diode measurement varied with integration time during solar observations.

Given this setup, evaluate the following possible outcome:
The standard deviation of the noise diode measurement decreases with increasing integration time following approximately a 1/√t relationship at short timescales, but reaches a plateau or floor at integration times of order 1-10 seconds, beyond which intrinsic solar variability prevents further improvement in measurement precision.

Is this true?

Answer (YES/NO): NO